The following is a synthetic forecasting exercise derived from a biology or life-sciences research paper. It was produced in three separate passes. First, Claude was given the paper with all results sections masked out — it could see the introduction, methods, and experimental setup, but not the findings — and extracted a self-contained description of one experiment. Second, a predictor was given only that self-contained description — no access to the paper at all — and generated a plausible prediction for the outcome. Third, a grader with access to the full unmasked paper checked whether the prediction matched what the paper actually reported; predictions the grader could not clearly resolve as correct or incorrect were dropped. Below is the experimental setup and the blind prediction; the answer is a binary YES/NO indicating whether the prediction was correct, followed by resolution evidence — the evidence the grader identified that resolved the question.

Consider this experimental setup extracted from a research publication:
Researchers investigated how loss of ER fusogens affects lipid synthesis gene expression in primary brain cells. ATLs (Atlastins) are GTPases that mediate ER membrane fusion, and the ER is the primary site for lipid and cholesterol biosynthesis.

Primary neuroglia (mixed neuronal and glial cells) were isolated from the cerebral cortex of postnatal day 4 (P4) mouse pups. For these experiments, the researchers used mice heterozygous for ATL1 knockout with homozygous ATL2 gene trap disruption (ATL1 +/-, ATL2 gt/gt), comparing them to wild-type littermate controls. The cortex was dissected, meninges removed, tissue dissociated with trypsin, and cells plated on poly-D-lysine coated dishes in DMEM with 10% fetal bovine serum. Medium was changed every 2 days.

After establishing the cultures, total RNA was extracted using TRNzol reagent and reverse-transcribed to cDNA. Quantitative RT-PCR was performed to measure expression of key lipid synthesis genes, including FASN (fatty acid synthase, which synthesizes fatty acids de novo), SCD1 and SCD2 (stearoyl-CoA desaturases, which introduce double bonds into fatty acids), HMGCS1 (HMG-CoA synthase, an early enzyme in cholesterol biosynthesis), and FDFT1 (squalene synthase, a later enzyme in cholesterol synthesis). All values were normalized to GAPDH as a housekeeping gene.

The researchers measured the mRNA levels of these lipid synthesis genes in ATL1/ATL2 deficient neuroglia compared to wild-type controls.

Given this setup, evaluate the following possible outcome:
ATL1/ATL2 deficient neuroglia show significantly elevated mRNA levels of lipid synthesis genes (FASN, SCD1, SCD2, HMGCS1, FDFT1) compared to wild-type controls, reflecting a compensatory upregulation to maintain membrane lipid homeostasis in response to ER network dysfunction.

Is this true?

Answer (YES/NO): NO